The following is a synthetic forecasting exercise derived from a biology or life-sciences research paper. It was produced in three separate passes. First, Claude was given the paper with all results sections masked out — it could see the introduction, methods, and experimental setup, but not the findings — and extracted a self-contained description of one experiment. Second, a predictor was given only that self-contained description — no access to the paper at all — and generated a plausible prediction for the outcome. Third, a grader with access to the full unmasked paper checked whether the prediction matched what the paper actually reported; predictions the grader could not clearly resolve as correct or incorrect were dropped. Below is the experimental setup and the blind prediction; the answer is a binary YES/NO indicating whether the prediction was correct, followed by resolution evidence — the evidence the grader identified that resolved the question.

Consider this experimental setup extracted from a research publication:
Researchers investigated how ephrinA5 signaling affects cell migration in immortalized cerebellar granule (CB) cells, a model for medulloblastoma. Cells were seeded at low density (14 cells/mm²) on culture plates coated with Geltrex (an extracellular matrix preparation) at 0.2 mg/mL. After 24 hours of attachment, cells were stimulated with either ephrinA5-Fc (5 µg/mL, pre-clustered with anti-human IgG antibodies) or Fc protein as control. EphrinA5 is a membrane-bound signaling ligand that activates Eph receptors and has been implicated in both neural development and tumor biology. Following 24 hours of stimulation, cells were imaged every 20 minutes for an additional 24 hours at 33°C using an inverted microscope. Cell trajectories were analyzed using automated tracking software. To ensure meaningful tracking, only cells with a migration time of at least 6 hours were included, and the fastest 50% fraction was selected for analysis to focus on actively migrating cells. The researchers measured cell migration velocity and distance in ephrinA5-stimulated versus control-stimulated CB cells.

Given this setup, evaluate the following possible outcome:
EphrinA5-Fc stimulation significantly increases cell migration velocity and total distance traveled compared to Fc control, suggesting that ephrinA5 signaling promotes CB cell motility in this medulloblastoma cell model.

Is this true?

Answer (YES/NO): NO